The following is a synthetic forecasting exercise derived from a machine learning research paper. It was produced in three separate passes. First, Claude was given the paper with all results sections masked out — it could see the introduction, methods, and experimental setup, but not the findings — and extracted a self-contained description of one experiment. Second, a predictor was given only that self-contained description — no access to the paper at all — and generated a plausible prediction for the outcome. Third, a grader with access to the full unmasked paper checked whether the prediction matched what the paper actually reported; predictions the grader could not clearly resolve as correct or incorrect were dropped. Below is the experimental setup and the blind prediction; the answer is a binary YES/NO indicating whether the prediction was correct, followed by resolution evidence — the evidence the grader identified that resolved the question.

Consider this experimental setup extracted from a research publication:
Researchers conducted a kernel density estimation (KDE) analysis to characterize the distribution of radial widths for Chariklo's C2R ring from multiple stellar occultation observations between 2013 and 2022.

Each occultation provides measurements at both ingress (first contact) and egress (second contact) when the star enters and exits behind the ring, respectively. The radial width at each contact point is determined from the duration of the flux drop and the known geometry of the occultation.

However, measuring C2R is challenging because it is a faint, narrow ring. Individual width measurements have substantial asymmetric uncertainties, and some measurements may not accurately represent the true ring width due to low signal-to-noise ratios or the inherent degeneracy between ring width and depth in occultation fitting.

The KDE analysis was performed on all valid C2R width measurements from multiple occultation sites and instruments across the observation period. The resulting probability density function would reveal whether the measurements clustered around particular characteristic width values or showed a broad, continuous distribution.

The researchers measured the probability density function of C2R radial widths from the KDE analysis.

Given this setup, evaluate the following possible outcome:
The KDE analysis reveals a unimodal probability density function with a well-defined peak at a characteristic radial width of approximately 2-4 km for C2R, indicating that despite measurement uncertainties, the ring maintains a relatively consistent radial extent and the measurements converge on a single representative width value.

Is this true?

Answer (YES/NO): NO